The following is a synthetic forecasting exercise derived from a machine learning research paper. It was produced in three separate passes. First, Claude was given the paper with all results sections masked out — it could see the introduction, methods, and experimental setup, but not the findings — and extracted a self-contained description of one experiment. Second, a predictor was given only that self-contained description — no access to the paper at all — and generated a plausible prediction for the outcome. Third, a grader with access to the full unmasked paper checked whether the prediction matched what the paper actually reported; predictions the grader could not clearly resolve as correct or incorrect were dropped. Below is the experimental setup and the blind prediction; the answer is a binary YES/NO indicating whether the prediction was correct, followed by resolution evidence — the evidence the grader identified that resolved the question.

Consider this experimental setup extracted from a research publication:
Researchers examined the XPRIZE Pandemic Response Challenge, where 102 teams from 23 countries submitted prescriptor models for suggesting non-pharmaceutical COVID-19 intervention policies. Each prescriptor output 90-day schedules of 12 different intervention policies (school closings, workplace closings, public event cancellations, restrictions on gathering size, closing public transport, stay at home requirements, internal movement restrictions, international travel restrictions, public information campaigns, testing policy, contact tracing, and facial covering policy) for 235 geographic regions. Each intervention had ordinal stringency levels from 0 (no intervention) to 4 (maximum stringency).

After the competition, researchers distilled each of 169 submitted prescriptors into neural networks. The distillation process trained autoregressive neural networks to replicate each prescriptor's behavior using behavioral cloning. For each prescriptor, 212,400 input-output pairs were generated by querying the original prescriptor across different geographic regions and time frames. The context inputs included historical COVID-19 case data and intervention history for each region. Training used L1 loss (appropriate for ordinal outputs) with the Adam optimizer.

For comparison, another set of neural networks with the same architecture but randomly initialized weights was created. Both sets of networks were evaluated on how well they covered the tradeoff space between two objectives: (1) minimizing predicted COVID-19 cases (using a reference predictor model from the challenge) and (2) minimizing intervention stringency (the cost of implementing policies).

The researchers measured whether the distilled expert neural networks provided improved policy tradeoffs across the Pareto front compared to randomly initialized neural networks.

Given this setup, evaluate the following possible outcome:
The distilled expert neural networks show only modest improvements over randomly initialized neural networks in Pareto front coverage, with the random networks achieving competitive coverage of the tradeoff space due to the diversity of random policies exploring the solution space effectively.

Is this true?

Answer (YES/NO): NO